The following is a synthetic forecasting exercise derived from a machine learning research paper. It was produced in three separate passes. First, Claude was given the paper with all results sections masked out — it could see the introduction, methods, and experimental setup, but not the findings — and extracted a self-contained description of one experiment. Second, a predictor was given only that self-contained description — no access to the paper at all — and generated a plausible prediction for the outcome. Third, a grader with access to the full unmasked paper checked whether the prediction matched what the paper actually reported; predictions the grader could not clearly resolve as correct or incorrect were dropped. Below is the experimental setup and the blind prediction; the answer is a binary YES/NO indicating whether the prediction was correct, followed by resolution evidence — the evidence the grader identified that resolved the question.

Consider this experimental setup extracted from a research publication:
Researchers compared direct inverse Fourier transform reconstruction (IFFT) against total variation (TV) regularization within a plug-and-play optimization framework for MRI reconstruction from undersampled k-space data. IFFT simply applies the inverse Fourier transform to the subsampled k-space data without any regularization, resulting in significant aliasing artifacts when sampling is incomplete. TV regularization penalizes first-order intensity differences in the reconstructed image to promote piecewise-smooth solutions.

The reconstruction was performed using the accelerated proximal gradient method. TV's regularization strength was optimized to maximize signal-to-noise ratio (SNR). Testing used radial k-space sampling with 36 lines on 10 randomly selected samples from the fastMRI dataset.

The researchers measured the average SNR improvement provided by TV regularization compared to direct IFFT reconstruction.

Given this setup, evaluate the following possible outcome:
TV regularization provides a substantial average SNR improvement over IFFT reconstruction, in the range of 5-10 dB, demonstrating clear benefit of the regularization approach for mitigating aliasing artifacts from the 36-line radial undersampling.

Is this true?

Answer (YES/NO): NO